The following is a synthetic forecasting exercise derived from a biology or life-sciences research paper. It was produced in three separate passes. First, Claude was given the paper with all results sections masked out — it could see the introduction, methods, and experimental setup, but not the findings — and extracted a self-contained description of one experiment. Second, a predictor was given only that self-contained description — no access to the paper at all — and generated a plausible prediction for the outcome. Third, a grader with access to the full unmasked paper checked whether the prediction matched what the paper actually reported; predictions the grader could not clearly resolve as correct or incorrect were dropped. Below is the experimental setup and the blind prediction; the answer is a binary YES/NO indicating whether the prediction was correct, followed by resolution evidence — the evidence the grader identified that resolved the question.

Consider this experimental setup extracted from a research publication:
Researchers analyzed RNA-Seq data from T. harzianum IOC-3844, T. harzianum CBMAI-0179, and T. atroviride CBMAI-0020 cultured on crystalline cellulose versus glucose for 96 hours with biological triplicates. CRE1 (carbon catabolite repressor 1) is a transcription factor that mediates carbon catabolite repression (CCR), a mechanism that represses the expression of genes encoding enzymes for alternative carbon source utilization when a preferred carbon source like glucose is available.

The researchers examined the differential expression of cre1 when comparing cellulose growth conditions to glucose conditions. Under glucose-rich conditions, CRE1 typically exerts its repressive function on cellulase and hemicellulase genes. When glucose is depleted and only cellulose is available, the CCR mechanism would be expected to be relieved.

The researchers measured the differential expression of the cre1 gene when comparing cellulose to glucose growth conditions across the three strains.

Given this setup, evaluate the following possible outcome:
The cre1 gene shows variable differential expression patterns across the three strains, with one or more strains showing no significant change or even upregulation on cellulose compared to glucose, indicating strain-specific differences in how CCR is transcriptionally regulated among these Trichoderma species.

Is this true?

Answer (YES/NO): YES